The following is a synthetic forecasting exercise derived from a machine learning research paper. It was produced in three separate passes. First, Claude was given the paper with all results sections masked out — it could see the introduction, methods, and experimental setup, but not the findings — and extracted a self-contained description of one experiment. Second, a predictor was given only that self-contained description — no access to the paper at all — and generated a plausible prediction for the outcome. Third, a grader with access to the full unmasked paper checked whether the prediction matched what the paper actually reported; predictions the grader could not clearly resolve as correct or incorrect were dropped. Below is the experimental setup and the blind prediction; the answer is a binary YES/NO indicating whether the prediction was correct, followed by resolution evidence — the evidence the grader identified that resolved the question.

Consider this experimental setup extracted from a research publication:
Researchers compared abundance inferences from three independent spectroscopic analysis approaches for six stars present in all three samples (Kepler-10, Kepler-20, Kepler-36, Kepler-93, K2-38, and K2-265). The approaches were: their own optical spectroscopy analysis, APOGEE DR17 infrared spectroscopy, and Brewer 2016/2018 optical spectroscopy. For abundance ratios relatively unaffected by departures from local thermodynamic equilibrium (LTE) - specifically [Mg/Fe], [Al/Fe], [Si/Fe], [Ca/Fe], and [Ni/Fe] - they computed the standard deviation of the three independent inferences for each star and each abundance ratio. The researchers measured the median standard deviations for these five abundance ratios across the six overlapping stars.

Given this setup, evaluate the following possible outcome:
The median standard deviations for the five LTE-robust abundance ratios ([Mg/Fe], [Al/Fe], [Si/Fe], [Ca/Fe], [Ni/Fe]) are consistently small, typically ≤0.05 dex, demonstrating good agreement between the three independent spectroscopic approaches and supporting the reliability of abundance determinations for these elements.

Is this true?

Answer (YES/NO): NO